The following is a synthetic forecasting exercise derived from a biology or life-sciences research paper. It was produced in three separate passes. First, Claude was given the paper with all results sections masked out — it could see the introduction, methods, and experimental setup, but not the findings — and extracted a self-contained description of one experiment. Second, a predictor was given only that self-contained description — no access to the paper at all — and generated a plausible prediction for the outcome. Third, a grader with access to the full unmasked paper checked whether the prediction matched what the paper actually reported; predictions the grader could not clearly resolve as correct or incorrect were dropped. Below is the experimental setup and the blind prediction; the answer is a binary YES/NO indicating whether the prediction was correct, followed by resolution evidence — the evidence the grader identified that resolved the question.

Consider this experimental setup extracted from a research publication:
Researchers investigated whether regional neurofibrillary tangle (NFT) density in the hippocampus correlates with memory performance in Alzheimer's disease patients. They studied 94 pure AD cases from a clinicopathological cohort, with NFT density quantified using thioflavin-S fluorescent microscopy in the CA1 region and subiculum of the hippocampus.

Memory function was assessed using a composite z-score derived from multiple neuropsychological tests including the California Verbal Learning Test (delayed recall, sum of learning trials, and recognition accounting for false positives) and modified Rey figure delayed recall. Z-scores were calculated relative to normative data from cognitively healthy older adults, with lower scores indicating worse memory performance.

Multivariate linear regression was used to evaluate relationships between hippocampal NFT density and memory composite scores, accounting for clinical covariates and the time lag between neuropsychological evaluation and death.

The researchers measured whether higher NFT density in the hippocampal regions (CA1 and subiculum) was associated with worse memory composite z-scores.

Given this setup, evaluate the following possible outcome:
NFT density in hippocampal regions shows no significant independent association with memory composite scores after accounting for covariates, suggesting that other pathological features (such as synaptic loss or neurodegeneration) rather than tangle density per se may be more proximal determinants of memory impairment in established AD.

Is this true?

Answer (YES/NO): NO